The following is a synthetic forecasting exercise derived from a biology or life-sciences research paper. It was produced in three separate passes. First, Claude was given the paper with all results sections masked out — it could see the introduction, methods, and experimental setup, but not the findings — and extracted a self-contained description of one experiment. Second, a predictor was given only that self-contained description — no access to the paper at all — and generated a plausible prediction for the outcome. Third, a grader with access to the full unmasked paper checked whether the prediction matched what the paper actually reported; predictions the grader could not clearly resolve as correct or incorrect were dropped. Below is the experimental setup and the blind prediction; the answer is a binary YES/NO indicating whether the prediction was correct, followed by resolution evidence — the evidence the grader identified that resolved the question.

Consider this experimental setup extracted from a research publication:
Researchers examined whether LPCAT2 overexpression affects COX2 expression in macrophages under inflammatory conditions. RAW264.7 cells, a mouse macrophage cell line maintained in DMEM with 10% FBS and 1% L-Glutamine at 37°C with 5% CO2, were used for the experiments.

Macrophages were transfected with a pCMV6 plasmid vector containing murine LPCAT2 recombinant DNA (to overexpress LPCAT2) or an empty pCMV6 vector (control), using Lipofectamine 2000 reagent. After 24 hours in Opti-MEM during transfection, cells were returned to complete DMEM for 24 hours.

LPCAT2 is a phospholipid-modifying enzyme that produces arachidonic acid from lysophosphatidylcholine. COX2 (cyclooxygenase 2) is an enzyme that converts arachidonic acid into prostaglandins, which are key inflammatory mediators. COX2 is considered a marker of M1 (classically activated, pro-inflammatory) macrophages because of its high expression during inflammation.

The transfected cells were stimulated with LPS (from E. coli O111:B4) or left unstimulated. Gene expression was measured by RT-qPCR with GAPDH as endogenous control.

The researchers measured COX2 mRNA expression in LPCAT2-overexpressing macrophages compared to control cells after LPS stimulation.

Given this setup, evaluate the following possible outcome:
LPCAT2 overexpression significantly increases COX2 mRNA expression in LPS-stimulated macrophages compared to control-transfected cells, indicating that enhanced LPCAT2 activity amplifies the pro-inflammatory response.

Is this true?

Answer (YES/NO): YES